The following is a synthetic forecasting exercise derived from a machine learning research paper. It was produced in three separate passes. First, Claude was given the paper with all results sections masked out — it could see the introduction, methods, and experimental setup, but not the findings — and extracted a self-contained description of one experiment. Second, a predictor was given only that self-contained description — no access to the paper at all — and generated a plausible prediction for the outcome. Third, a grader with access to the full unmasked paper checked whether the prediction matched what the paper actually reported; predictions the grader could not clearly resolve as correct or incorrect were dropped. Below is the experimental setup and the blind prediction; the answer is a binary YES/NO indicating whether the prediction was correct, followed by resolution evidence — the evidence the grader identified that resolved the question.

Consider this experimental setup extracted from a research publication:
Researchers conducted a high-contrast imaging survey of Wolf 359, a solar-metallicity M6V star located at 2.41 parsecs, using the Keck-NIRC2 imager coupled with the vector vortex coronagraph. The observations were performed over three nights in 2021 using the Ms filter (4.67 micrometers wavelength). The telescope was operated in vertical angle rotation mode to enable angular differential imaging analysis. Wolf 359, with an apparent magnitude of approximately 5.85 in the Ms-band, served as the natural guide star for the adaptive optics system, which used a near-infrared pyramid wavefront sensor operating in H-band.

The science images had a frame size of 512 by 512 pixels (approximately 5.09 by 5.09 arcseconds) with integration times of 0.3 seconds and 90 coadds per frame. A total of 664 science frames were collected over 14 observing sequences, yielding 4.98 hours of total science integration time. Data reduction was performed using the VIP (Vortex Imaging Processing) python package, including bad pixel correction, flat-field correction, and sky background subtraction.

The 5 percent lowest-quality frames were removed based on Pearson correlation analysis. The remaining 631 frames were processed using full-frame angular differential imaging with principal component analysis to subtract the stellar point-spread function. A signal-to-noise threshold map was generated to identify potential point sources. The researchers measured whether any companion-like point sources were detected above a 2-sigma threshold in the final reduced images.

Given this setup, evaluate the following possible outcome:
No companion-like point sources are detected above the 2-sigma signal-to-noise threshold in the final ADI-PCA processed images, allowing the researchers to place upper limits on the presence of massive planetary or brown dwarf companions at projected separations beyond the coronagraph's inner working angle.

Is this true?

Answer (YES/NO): YES